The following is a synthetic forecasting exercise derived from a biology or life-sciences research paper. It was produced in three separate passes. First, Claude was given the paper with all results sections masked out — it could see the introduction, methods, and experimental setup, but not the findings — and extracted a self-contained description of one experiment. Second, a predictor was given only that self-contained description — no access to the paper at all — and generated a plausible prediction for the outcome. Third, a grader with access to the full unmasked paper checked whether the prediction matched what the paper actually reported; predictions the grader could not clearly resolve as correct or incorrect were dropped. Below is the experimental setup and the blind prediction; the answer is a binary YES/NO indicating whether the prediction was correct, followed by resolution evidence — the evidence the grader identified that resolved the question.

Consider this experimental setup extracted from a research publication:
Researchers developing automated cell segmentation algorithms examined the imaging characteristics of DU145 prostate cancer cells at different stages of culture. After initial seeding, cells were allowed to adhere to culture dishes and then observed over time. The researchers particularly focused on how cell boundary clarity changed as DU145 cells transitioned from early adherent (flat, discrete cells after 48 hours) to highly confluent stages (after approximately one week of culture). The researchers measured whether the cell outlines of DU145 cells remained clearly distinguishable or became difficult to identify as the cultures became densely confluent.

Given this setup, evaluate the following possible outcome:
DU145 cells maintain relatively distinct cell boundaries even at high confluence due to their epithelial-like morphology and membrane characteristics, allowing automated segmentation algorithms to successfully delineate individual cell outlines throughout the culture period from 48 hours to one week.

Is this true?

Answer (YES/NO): NO